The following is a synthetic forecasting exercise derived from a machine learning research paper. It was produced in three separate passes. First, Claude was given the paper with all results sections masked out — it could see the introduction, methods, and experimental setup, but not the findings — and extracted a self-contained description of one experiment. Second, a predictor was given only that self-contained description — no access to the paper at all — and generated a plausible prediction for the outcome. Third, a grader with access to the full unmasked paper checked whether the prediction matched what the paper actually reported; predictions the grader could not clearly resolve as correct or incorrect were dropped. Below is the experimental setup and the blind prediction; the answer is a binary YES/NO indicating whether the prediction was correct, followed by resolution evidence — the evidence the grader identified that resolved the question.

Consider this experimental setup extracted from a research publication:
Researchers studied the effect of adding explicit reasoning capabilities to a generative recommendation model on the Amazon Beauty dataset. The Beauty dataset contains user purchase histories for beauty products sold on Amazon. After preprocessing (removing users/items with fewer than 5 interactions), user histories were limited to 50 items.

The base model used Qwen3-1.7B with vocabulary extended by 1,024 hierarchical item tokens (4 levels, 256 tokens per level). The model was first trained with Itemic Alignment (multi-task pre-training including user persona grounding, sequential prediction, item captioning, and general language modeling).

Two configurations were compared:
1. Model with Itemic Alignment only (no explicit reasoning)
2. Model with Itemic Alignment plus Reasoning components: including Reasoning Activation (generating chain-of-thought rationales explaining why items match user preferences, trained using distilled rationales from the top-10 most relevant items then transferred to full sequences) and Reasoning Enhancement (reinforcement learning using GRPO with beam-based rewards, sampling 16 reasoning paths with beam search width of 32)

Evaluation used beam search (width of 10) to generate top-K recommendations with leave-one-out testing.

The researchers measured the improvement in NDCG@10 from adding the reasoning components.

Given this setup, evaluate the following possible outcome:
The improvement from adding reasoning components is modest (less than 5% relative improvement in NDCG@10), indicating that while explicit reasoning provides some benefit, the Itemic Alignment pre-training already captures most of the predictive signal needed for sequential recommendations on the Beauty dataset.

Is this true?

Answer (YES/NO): NO